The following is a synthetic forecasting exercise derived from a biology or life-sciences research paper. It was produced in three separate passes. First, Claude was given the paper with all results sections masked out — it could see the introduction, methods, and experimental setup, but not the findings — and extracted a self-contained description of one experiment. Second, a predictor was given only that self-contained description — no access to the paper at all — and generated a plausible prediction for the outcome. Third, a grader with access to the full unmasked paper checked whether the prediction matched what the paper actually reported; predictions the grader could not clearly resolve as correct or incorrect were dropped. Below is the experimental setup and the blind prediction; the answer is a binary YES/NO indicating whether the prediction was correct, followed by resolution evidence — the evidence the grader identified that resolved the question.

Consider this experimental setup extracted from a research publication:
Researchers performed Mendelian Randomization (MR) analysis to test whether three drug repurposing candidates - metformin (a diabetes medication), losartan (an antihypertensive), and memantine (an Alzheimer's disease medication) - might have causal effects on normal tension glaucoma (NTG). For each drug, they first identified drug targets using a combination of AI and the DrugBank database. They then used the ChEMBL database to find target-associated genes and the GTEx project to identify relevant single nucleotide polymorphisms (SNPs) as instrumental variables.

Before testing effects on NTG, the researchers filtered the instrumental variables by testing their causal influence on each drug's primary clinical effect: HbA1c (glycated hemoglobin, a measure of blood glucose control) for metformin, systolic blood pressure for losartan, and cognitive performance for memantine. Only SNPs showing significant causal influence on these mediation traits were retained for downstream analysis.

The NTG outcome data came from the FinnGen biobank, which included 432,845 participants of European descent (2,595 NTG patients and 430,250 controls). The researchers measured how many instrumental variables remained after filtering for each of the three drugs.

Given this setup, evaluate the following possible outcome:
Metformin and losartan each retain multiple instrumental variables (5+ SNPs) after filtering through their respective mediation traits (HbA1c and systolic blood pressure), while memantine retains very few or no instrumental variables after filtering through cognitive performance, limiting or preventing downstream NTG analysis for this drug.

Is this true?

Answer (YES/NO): NO